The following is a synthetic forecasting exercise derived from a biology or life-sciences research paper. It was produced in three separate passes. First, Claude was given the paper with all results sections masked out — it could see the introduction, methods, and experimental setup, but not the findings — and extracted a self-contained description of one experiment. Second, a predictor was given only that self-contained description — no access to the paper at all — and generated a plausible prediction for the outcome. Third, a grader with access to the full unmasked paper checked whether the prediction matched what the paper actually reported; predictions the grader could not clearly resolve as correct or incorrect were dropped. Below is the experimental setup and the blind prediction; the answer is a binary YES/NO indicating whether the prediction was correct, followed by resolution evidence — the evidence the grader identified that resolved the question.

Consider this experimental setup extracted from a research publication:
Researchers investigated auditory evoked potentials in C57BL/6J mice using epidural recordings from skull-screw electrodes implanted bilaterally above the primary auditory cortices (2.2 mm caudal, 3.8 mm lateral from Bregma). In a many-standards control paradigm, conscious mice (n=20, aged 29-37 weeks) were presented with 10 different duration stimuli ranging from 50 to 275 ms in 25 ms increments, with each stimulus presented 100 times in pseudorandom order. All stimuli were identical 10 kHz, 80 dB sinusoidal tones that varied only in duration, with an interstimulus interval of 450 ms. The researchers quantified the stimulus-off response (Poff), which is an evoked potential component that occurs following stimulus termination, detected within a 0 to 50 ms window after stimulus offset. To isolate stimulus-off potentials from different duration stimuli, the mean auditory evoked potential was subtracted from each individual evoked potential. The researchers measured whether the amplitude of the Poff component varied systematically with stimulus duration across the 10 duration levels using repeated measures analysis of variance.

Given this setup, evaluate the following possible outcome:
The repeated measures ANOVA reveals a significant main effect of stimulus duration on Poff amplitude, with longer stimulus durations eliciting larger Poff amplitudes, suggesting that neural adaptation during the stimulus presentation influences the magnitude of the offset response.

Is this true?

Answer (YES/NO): NO